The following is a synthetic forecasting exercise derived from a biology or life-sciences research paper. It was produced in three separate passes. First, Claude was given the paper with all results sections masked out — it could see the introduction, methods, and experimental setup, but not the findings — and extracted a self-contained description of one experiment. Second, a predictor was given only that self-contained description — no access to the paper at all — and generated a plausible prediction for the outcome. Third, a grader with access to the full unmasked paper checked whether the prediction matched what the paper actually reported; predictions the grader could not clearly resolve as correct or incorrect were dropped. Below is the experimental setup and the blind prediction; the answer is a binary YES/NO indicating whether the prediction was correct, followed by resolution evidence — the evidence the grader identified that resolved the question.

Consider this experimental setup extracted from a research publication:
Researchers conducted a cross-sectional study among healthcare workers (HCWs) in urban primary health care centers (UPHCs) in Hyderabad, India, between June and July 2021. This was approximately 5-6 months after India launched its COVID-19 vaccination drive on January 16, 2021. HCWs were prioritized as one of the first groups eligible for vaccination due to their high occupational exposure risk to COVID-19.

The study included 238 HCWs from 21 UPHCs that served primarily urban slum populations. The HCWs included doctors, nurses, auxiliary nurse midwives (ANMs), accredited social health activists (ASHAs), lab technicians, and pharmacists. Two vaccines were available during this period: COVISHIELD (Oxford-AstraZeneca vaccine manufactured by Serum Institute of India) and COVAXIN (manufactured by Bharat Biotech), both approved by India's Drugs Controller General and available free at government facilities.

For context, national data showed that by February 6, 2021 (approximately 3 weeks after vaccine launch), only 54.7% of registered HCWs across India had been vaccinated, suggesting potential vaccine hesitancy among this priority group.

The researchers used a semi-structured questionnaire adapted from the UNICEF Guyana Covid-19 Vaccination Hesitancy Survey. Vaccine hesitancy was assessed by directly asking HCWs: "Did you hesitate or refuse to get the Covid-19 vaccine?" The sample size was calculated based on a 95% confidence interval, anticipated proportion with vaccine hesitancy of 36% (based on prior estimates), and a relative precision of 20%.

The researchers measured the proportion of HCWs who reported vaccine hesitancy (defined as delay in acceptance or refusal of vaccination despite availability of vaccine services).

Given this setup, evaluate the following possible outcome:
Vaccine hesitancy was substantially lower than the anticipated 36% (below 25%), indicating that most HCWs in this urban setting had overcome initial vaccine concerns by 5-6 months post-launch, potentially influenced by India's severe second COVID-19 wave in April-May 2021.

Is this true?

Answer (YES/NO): YES